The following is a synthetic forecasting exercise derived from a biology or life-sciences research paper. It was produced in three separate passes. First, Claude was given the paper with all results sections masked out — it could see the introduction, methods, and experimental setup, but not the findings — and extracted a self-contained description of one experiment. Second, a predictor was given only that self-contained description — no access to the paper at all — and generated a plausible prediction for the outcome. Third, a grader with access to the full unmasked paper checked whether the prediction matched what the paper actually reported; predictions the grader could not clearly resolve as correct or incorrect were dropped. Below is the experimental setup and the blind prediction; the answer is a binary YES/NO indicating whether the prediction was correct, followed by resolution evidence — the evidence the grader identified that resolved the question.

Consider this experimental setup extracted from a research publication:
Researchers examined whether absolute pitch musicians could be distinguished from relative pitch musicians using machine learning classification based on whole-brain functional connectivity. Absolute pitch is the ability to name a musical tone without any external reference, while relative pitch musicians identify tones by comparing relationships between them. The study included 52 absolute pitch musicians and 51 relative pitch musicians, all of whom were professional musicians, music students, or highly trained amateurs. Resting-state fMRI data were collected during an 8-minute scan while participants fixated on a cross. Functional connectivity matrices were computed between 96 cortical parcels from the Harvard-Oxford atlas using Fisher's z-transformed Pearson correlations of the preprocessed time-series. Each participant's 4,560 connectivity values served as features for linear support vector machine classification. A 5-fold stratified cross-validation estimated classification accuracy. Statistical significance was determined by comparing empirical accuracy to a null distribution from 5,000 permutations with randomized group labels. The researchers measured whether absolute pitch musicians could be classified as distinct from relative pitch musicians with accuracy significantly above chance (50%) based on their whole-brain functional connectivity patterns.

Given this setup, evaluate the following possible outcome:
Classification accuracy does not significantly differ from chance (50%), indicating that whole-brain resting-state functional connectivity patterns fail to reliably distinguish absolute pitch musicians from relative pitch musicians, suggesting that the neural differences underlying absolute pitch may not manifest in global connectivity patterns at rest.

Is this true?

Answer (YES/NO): YES